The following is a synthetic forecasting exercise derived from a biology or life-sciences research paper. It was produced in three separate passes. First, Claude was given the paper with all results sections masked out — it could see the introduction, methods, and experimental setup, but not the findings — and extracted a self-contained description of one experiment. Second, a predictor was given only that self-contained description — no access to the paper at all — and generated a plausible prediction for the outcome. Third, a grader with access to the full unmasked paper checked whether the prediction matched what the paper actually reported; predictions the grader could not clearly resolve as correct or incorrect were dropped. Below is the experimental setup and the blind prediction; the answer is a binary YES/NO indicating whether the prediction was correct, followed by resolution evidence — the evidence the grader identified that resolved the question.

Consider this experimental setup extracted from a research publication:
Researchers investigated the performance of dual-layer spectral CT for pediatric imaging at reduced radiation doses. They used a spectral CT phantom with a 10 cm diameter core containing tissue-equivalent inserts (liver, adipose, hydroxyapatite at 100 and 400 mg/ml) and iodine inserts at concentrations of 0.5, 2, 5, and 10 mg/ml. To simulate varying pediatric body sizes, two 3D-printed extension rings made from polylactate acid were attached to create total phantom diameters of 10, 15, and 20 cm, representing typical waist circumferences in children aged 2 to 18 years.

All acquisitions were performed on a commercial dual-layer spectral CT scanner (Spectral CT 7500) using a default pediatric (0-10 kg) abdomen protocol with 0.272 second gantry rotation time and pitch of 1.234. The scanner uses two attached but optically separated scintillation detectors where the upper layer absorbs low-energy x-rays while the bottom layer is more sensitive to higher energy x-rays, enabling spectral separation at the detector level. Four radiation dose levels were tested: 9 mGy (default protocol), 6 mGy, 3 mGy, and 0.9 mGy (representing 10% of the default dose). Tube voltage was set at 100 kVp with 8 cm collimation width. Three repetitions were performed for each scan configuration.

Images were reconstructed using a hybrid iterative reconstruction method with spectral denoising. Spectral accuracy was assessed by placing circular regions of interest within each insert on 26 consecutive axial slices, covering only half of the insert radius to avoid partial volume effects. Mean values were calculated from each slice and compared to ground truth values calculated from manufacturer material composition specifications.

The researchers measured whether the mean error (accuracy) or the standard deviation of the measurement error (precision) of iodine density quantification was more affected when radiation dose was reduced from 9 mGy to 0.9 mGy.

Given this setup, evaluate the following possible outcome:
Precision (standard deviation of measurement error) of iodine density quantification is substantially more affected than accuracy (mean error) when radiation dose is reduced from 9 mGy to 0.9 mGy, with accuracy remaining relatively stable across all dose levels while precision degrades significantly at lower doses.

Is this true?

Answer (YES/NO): NO